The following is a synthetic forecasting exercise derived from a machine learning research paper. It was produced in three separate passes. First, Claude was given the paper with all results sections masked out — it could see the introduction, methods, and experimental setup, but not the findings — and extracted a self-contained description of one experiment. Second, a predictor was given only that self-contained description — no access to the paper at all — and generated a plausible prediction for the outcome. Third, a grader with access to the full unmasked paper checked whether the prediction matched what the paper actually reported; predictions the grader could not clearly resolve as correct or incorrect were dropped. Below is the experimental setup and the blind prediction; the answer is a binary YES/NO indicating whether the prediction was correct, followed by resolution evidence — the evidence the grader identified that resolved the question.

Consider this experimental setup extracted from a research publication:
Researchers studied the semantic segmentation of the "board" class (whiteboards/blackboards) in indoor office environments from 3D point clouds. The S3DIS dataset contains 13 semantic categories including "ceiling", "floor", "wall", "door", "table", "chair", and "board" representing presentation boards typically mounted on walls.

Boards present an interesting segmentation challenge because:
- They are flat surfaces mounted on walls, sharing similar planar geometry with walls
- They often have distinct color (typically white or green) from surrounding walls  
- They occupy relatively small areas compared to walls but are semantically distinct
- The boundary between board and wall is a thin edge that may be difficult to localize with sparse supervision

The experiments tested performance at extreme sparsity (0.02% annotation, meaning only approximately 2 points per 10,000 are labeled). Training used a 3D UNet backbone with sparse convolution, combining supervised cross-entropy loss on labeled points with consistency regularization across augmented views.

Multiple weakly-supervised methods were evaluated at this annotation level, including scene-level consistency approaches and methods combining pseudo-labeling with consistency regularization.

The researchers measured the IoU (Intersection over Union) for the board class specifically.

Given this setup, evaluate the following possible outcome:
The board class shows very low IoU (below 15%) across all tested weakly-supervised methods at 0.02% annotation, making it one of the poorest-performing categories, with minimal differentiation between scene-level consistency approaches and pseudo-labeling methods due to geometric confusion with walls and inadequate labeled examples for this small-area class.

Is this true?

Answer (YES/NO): NO